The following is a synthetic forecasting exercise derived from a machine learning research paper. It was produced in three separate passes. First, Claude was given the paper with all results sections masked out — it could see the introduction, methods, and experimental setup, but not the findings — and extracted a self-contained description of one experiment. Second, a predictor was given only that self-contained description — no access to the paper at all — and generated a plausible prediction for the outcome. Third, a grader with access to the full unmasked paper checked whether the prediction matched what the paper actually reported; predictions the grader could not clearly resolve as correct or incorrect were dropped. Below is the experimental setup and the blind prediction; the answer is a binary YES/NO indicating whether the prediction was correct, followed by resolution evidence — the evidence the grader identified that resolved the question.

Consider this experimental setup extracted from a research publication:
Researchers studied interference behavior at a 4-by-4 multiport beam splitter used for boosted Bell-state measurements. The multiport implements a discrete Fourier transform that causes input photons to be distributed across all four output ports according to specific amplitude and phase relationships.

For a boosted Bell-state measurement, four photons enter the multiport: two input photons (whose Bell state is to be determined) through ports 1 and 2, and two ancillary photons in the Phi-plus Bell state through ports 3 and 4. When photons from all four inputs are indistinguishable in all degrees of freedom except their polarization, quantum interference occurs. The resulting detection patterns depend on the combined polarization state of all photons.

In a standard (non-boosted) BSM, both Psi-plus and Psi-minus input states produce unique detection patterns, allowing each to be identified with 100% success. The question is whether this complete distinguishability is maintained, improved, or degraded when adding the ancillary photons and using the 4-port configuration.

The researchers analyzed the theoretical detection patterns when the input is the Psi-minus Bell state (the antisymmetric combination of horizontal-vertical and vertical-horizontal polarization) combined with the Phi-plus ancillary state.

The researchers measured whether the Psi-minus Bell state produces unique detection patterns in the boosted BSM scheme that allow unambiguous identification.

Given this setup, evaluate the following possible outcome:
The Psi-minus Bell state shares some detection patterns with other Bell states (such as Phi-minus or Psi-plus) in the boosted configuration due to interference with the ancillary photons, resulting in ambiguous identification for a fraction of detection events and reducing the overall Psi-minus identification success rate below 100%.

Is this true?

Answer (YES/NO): NO